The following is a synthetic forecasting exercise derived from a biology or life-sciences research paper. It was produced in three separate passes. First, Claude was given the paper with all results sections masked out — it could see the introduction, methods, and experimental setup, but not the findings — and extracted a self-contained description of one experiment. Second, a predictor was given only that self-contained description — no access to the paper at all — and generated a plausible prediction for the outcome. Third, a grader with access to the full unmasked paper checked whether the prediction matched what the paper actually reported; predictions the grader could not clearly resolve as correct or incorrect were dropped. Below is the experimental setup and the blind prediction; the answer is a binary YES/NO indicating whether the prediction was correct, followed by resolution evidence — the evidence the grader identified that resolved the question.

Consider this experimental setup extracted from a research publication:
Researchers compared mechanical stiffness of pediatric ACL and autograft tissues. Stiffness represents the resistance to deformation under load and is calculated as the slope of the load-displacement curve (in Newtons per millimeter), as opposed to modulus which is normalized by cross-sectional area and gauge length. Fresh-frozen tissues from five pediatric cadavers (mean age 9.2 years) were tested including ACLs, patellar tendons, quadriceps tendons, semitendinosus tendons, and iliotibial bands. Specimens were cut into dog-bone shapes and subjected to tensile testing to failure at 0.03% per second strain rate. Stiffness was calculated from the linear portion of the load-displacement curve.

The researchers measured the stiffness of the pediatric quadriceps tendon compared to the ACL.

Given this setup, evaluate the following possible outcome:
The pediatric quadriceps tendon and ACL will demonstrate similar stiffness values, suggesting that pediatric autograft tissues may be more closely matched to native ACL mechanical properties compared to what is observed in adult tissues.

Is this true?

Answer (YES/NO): NO